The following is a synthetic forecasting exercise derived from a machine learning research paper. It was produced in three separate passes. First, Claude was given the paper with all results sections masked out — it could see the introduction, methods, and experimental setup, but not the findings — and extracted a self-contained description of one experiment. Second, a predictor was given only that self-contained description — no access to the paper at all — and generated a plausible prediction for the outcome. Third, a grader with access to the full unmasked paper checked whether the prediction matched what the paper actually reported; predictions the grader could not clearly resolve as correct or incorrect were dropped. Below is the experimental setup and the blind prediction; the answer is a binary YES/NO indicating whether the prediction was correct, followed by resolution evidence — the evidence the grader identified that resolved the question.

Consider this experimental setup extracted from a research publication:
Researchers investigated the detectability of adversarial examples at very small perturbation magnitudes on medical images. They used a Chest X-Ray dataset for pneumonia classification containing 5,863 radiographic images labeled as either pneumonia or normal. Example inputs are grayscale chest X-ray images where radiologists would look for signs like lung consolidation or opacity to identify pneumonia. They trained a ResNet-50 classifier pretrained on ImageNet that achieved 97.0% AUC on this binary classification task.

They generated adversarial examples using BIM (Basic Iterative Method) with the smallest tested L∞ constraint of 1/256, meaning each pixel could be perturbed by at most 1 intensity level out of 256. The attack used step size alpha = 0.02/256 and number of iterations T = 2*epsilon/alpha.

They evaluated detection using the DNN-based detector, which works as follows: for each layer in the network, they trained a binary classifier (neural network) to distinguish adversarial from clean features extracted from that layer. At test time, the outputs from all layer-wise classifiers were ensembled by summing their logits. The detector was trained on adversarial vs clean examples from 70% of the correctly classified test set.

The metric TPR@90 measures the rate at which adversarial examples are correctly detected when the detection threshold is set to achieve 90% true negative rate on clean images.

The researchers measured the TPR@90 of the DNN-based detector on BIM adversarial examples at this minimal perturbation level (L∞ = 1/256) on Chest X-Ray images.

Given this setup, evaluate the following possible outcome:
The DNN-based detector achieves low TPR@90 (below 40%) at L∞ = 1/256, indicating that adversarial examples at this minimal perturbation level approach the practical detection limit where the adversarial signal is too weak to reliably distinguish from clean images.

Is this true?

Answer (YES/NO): NO